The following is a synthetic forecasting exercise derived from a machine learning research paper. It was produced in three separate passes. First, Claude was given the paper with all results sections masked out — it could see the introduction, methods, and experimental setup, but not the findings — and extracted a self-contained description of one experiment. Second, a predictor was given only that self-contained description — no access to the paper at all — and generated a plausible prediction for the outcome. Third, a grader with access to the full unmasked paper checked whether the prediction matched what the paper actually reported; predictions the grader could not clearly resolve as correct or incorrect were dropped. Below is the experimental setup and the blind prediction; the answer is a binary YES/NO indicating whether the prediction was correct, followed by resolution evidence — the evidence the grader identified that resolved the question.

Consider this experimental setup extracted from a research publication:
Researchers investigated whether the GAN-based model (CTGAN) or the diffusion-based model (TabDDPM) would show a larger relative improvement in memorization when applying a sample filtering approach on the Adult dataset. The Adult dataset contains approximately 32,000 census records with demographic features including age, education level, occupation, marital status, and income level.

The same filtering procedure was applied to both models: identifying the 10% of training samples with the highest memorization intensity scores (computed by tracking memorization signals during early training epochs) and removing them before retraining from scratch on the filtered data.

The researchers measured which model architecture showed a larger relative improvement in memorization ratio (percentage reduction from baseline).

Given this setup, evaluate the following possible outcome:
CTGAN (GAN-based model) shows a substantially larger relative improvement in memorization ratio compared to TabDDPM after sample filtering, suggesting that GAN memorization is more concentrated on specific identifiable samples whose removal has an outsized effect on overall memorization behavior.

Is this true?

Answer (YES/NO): YES